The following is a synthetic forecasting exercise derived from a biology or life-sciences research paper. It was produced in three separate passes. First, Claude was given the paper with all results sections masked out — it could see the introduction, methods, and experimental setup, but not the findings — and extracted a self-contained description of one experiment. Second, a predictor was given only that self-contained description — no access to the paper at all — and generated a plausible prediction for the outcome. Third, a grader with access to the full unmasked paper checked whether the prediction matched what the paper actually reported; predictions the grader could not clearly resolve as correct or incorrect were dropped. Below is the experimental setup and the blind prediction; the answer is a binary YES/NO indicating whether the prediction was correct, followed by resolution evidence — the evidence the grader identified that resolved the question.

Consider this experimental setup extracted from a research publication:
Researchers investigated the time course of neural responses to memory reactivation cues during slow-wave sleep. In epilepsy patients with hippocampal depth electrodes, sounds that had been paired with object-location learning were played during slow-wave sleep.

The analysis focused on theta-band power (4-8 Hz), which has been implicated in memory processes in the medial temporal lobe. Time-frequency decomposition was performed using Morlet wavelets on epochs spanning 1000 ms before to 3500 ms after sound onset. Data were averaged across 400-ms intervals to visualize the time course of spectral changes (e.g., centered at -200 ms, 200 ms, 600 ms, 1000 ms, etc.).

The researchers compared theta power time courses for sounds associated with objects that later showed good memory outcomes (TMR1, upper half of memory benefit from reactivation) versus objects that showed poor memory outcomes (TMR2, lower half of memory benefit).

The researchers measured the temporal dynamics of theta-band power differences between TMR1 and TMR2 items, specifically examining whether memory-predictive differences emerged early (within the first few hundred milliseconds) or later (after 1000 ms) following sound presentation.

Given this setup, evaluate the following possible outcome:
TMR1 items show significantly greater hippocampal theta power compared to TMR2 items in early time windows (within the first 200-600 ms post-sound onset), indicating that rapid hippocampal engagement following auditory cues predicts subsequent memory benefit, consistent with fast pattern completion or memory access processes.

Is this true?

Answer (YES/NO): NO